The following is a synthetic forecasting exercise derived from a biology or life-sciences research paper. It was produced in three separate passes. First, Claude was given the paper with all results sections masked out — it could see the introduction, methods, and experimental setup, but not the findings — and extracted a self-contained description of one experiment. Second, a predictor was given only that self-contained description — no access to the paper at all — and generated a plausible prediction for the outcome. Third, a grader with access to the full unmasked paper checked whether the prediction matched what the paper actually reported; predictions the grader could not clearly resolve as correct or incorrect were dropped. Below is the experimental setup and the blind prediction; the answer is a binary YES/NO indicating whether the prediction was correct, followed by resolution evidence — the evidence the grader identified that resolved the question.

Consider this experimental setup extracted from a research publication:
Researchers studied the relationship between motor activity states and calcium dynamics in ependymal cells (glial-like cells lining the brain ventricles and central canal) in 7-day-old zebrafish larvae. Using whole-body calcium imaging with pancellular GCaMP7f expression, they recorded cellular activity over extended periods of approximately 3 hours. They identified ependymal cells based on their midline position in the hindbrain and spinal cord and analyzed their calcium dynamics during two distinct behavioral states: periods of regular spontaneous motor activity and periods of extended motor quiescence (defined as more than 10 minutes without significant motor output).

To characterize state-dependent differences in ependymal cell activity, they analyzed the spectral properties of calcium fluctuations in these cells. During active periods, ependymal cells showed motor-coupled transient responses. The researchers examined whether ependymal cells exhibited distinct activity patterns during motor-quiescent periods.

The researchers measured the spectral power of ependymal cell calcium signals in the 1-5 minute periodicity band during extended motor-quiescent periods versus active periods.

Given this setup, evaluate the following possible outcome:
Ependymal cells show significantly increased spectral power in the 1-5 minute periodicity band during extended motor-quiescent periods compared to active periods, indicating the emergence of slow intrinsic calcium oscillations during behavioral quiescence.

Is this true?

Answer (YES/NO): YES